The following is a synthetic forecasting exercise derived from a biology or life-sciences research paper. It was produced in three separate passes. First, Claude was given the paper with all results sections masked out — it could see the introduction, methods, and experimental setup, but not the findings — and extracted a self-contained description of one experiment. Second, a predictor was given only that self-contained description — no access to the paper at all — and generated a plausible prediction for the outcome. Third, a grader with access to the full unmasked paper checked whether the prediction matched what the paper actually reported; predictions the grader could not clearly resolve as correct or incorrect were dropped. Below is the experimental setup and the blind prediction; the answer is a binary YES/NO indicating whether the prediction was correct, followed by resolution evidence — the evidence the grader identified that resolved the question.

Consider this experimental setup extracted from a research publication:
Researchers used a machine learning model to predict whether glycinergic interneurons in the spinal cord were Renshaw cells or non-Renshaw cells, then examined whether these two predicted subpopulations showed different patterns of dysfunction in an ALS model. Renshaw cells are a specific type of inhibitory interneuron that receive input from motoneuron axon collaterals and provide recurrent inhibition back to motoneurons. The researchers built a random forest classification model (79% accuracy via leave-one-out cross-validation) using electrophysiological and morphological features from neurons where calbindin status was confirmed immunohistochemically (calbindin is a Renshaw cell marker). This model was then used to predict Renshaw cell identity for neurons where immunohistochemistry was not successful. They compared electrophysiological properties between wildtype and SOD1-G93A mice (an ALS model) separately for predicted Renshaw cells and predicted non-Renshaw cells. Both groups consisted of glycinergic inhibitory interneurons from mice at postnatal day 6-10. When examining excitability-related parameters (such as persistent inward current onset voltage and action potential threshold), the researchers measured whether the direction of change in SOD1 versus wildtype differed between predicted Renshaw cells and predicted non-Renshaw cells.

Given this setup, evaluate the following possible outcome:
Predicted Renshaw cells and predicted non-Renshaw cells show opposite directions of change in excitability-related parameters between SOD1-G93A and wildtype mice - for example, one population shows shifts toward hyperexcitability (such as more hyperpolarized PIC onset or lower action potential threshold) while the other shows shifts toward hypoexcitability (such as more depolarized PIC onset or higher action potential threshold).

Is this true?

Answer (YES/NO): YES